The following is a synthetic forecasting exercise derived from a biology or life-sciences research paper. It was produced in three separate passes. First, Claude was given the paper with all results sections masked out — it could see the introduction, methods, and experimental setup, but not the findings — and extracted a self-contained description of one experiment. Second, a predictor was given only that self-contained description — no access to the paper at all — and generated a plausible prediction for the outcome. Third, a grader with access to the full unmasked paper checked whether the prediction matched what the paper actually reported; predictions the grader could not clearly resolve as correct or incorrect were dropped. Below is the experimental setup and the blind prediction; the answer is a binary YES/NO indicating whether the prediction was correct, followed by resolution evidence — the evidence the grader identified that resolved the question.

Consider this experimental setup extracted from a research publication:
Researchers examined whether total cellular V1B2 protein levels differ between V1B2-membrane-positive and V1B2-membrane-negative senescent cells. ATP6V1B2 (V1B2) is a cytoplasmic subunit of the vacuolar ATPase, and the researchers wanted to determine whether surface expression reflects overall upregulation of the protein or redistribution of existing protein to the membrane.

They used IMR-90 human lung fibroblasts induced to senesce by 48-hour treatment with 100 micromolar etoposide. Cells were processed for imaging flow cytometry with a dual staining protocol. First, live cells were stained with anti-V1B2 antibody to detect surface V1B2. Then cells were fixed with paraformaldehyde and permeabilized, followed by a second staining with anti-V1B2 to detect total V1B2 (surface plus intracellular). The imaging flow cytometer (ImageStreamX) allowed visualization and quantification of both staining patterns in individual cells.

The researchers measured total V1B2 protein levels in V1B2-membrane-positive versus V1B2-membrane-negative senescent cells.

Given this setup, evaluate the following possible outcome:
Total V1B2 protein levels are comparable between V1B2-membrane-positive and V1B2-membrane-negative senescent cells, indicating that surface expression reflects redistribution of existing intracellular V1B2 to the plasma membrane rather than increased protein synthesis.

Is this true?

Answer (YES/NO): YES